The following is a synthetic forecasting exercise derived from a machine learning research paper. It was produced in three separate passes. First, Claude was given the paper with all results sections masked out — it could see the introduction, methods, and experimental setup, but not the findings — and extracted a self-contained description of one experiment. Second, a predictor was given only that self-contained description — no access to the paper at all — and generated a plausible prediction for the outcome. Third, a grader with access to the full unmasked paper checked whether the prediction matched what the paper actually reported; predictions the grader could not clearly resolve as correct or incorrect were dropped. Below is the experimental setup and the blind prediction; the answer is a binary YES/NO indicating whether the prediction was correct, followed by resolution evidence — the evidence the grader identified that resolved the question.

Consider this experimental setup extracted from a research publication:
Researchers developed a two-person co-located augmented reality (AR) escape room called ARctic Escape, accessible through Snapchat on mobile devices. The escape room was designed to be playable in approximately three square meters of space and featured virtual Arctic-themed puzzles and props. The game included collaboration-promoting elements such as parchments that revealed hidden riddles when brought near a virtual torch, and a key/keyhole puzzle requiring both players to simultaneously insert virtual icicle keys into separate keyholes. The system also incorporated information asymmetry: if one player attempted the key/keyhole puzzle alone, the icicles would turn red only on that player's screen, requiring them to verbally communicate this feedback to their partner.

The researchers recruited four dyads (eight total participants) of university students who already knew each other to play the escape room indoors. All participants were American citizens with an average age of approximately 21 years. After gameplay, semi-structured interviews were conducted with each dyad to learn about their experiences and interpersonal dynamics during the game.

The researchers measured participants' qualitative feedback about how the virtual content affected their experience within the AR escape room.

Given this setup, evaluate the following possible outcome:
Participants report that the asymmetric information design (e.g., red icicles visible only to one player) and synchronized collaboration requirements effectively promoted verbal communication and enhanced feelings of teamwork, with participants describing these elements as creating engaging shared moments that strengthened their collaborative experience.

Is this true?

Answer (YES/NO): YES